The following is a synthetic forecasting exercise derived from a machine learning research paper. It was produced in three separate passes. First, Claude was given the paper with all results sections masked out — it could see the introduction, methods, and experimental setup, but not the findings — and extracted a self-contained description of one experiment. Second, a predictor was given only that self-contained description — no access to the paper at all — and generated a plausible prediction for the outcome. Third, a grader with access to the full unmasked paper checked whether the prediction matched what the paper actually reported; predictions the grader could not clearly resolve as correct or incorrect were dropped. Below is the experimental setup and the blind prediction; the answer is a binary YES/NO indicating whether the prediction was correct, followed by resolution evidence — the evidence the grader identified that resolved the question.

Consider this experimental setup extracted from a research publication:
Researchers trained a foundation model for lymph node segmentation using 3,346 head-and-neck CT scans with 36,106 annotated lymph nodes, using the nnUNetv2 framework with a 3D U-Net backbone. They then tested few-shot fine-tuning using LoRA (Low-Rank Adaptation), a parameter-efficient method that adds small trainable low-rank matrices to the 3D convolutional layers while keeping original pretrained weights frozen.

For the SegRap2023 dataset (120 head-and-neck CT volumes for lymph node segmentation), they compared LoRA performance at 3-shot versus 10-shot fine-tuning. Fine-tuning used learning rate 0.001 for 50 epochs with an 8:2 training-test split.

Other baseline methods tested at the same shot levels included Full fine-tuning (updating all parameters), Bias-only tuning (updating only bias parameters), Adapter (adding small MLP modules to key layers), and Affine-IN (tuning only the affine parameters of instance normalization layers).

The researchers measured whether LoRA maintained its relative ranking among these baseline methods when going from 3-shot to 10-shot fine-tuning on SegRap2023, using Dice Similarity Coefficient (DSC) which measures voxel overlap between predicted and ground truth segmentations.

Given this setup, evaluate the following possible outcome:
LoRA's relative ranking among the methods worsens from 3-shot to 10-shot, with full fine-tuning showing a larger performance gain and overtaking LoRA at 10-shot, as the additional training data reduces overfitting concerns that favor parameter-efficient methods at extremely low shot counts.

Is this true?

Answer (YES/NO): NO